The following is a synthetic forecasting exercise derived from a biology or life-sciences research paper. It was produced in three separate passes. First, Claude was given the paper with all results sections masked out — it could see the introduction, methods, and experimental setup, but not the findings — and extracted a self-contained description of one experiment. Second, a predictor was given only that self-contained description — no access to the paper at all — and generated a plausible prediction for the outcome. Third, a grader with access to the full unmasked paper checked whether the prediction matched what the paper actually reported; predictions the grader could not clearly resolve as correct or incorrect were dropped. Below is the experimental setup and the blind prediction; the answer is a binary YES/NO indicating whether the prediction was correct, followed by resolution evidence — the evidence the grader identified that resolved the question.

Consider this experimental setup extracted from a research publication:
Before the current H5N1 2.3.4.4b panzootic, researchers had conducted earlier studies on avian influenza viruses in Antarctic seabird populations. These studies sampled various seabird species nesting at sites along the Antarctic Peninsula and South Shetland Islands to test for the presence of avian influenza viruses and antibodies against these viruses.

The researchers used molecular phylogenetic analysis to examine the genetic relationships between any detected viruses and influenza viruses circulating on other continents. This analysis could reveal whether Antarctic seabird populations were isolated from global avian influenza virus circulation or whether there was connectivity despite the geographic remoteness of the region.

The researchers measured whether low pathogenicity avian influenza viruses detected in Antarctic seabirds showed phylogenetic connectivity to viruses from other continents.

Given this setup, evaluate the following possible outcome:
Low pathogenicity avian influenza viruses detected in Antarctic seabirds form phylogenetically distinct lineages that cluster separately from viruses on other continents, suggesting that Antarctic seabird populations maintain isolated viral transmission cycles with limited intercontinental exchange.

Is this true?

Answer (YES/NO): NO